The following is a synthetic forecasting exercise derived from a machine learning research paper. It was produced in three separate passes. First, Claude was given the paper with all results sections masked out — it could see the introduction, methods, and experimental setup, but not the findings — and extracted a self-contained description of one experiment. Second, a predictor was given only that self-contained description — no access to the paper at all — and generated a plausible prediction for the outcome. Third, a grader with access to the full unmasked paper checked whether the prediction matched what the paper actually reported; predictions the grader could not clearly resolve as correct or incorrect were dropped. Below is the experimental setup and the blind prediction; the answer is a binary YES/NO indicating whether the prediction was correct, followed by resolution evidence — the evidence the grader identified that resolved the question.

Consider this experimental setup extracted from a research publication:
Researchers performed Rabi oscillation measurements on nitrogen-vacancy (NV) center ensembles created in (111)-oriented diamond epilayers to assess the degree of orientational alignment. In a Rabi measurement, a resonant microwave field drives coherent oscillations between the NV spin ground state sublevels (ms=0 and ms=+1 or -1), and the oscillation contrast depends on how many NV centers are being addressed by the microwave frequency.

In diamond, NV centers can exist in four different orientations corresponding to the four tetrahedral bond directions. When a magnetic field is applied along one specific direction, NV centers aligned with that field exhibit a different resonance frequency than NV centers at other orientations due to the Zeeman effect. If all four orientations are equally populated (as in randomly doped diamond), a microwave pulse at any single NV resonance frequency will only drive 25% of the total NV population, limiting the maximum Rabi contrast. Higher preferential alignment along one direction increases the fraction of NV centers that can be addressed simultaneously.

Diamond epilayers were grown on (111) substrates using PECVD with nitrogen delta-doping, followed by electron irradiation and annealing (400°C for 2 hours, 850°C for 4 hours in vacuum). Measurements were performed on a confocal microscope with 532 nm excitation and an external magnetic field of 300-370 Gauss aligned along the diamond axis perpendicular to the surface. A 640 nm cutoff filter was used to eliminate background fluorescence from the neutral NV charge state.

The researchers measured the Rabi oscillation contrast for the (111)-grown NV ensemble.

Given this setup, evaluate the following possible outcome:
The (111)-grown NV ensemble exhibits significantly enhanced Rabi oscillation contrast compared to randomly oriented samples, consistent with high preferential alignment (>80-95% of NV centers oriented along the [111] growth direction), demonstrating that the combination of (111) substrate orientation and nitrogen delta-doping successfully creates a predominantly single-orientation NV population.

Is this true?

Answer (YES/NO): YES